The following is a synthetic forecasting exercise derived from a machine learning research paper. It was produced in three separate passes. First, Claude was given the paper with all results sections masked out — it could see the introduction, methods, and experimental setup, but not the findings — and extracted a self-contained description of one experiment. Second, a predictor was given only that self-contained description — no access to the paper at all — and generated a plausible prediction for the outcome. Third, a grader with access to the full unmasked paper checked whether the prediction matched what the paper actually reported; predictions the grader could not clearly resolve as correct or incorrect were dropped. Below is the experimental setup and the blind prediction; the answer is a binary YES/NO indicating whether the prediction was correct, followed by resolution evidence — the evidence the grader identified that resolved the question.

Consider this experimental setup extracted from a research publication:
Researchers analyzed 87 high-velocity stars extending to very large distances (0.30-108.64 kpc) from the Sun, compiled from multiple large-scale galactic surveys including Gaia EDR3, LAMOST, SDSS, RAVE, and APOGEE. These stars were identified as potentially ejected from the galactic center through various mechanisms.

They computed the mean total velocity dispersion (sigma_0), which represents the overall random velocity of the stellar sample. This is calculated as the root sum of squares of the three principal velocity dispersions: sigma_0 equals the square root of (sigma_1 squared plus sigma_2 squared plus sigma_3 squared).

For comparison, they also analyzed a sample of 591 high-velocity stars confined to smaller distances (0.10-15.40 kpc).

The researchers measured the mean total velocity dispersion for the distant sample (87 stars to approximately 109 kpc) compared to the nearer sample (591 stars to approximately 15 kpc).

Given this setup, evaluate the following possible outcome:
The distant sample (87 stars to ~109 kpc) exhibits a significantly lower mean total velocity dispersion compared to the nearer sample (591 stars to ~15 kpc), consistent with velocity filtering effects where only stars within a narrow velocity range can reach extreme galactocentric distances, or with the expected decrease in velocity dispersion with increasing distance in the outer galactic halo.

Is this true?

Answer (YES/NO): NO